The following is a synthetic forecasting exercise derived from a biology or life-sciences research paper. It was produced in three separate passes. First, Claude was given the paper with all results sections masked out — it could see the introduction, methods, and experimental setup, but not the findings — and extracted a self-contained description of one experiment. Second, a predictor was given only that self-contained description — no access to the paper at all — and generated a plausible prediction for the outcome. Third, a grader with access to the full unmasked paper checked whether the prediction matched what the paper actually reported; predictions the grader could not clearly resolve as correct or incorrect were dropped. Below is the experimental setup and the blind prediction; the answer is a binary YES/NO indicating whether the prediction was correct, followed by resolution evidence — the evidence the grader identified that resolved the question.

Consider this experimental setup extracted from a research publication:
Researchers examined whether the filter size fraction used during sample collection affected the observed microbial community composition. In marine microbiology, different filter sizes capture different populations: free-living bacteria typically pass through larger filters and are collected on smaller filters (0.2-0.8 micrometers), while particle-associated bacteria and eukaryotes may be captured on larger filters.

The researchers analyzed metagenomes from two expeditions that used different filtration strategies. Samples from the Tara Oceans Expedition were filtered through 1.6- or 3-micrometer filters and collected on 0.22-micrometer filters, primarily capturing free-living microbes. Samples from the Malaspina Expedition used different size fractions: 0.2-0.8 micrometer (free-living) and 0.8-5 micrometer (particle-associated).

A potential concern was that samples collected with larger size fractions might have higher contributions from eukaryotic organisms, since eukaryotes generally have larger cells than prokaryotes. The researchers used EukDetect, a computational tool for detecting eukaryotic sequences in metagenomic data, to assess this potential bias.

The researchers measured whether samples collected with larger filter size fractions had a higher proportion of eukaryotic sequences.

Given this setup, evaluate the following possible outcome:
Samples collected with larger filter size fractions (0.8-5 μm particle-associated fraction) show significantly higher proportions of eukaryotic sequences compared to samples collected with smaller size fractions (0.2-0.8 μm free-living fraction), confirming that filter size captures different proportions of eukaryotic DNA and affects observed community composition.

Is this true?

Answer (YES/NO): NO